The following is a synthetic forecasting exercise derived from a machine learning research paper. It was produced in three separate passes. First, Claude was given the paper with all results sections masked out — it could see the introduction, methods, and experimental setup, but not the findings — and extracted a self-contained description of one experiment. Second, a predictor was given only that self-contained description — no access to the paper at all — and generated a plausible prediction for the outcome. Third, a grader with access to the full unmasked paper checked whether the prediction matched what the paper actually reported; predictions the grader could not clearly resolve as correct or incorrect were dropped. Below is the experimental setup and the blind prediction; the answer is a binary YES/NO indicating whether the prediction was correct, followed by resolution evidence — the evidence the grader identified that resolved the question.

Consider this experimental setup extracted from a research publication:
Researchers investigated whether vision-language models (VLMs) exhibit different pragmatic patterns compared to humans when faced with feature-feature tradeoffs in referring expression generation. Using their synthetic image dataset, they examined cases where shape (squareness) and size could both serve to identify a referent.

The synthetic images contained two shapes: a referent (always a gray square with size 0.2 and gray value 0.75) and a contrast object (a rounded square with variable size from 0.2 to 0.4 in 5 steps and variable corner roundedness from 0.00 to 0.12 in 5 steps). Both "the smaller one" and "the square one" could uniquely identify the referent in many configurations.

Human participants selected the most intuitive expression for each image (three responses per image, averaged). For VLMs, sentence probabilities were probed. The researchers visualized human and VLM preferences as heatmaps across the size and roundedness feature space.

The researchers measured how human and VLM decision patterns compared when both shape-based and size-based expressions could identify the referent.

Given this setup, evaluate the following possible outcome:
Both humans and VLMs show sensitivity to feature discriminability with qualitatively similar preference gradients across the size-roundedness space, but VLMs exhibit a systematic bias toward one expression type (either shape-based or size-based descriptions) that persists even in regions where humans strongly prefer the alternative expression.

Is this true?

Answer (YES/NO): NO